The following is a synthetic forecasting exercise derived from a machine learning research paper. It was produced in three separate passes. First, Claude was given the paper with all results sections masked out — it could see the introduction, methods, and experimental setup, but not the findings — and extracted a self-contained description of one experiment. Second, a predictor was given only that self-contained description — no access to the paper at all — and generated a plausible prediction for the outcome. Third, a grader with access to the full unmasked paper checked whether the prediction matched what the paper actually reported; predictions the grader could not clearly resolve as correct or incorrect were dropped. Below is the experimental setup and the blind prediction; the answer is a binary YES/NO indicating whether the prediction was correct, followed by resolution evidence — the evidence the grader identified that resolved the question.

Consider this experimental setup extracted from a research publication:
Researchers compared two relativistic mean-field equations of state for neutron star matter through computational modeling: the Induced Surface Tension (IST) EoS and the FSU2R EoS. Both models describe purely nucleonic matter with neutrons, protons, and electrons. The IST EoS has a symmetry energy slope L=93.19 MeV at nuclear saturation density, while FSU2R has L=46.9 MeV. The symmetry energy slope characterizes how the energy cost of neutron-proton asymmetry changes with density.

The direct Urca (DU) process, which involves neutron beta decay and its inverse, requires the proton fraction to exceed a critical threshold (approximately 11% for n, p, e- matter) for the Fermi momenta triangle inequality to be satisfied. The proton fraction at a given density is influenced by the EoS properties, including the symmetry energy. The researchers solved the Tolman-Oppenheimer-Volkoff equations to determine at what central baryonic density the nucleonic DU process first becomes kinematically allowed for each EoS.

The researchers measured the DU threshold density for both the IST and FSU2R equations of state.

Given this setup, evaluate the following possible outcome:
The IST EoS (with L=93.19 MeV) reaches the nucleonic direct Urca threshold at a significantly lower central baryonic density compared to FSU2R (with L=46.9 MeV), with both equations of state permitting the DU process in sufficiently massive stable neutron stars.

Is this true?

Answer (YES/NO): NO